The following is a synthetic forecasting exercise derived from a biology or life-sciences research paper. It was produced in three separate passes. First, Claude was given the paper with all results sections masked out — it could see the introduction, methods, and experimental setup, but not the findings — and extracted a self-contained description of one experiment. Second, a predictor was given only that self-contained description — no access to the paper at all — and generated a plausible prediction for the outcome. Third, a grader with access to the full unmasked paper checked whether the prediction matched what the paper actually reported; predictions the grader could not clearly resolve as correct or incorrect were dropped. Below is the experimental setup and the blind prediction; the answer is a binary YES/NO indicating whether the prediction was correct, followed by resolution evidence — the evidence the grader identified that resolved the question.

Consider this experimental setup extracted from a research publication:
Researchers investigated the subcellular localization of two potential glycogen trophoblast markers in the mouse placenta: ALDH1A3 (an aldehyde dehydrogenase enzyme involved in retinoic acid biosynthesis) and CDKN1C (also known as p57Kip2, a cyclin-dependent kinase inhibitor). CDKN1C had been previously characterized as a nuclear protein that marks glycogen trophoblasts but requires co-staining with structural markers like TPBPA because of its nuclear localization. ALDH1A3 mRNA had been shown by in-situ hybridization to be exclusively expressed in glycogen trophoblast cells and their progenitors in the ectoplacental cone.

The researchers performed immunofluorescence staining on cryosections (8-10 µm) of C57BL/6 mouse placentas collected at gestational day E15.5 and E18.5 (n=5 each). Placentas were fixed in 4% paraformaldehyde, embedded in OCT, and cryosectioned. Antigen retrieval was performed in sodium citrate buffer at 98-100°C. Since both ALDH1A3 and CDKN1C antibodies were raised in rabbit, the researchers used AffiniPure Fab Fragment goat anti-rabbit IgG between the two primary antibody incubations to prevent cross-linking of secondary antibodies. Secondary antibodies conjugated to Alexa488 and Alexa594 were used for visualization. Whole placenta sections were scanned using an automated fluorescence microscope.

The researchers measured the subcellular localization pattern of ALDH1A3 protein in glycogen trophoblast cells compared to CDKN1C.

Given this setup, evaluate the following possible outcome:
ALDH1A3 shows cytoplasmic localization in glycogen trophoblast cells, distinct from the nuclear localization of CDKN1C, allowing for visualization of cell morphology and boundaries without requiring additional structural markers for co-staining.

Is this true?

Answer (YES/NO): YES